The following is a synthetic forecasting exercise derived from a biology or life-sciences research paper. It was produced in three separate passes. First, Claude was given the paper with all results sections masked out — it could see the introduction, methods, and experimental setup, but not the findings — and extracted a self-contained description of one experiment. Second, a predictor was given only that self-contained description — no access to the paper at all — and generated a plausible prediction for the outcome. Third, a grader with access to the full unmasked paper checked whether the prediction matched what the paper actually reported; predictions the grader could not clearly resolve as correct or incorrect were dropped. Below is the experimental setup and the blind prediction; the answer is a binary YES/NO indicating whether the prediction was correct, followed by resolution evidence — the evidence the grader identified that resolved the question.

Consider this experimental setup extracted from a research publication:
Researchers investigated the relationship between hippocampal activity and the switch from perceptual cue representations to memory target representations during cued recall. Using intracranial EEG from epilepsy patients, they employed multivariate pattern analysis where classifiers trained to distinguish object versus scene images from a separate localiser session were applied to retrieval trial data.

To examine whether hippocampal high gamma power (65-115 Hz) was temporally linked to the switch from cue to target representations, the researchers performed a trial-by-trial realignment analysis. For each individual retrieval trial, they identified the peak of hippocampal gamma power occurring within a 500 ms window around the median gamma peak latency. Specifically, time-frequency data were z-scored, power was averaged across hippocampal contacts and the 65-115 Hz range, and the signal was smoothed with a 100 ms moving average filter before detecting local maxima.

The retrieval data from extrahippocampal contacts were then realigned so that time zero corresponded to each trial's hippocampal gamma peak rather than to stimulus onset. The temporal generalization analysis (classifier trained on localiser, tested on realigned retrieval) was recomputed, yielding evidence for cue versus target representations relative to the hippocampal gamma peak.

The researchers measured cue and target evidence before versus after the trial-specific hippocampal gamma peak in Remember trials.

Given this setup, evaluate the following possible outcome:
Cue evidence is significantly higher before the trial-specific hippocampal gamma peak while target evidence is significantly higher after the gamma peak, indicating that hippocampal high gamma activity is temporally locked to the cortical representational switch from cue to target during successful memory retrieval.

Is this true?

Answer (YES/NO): YES